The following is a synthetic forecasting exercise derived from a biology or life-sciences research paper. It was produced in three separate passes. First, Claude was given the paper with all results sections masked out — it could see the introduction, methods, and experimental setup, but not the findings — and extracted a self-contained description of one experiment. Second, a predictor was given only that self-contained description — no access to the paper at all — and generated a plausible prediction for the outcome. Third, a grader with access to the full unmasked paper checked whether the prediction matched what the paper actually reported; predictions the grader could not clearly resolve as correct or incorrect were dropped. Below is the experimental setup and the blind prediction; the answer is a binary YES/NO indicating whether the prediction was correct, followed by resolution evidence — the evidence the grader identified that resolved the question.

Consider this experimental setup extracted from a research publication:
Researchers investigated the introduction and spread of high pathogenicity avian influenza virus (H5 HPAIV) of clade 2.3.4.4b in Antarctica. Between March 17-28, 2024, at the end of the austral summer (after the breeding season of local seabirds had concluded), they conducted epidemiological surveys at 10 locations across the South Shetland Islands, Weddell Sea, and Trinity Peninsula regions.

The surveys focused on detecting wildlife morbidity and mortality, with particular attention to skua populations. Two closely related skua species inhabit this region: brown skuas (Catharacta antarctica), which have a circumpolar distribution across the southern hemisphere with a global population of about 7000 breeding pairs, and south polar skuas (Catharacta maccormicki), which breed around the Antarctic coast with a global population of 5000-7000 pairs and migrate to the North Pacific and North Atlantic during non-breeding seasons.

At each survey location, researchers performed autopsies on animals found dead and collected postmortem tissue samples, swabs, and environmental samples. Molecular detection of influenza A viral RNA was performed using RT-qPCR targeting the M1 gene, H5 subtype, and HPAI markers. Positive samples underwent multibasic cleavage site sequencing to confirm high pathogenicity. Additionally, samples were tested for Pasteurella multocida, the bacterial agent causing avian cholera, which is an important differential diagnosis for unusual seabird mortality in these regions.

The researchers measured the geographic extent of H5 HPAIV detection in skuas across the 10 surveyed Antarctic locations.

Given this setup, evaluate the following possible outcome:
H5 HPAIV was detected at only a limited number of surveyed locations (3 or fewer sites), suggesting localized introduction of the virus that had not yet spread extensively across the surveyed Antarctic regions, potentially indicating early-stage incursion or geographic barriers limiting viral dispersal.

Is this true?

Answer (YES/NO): NO